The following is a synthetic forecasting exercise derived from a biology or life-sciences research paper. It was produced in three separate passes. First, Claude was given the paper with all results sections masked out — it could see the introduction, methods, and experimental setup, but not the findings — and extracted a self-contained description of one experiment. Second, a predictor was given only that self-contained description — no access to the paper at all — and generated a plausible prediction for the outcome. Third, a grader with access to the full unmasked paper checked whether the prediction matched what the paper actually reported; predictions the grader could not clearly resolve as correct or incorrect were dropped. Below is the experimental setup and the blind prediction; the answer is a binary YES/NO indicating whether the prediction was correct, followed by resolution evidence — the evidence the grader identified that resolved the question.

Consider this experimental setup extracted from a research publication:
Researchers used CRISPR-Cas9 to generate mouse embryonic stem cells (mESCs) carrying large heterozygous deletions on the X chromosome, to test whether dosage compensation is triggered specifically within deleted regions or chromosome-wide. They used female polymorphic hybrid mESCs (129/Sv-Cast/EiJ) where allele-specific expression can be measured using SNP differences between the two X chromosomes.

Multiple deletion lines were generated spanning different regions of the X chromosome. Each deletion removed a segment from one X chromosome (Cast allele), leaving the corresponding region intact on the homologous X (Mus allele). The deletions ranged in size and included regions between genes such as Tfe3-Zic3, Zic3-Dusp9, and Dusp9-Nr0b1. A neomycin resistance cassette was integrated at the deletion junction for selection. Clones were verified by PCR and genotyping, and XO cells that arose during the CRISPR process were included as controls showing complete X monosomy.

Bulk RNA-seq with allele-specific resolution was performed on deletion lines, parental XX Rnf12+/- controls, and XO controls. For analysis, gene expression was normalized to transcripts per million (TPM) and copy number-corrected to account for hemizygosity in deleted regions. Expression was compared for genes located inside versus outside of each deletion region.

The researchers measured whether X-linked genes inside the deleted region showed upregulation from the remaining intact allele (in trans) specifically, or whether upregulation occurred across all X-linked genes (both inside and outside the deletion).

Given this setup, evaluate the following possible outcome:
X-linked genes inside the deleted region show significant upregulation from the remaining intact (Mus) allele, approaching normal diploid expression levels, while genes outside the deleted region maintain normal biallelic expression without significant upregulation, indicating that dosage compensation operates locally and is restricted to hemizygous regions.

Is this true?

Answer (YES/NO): YES